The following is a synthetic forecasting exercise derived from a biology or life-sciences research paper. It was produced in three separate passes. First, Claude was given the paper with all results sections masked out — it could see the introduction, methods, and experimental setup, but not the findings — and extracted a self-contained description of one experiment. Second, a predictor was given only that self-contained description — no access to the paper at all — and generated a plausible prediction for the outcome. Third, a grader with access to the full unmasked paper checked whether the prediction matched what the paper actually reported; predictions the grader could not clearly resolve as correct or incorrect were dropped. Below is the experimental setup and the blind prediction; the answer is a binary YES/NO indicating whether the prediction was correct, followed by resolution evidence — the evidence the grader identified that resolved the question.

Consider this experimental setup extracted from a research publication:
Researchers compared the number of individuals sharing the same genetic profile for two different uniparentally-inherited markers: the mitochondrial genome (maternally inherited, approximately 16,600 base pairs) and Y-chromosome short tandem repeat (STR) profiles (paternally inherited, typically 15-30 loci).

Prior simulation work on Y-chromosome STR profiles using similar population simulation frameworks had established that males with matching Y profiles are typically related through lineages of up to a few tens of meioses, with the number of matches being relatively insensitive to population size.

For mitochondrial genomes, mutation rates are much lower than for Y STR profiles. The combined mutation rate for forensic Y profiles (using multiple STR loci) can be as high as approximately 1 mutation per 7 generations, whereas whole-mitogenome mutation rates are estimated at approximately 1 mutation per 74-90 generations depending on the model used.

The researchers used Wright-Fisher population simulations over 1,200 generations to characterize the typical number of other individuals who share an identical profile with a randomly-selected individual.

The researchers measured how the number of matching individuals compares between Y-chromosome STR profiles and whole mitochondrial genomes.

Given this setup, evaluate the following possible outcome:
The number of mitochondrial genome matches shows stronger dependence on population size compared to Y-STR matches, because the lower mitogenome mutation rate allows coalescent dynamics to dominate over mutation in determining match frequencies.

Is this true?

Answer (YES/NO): NO